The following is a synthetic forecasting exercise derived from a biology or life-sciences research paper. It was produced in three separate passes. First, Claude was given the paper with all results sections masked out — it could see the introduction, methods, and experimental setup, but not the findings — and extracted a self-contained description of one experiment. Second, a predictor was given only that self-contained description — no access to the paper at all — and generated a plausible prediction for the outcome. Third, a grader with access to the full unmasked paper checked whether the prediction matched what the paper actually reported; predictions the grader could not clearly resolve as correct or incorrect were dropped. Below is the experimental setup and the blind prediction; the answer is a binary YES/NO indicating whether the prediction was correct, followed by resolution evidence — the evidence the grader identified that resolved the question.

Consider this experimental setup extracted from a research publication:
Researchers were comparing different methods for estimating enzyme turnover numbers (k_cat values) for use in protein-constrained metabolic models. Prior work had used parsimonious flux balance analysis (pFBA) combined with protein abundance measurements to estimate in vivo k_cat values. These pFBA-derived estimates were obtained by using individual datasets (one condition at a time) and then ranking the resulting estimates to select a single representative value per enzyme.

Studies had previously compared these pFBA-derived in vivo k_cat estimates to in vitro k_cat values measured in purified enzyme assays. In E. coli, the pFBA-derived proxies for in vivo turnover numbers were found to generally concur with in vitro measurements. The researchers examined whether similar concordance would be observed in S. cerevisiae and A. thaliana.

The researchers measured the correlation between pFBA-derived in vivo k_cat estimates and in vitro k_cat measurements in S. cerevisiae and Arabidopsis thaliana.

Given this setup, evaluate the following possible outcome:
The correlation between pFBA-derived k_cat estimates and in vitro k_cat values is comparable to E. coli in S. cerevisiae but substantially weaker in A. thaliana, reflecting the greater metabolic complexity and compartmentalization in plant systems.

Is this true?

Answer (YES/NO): NO